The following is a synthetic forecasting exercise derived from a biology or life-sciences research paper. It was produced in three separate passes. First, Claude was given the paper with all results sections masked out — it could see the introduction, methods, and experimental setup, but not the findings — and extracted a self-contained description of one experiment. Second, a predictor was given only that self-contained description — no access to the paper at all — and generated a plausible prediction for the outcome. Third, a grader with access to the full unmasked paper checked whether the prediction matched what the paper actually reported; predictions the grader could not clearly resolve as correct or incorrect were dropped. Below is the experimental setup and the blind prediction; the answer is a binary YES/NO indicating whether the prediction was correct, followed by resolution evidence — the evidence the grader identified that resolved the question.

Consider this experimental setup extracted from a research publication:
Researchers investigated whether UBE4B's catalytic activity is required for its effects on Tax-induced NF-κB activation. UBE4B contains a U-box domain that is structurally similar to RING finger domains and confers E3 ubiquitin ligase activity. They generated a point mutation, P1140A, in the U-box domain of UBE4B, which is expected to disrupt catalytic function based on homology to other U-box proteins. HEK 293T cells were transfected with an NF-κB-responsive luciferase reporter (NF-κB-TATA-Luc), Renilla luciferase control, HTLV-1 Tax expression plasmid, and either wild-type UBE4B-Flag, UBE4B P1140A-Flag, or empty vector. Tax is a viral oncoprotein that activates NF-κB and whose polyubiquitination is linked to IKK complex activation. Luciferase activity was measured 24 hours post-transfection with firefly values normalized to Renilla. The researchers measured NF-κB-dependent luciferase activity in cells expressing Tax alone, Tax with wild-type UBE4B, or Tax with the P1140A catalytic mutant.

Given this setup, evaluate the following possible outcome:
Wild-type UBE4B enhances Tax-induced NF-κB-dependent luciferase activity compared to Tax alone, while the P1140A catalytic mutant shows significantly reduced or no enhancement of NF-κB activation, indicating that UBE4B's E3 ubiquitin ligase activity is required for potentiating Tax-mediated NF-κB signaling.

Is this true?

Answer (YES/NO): YES